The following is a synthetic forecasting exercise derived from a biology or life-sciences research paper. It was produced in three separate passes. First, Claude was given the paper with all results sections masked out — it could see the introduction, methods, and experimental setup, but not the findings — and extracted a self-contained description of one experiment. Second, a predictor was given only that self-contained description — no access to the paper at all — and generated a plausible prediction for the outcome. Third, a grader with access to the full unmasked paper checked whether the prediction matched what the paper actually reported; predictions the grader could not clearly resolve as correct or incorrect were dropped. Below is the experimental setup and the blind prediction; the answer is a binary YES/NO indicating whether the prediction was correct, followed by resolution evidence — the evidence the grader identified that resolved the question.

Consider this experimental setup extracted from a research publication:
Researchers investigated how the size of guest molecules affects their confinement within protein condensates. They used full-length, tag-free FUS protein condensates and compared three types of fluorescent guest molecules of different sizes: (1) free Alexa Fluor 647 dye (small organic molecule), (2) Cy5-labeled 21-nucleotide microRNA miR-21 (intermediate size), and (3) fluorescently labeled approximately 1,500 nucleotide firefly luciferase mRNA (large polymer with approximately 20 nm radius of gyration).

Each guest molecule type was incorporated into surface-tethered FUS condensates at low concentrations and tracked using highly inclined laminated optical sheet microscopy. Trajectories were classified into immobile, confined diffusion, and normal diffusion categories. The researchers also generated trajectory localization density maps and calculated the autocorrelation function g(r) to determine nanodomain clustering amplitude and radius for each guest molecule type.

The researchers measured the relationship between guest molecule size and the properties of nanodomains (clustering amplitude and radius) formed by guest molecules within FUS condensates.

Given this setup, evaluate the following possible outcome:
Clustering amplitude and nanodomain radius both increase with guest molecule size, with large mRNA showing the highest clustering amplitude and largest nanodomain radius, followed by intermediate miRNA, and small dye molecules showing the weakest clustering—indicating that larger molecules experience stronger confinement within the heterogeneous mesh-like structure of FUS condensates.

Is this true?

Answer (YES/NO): NO